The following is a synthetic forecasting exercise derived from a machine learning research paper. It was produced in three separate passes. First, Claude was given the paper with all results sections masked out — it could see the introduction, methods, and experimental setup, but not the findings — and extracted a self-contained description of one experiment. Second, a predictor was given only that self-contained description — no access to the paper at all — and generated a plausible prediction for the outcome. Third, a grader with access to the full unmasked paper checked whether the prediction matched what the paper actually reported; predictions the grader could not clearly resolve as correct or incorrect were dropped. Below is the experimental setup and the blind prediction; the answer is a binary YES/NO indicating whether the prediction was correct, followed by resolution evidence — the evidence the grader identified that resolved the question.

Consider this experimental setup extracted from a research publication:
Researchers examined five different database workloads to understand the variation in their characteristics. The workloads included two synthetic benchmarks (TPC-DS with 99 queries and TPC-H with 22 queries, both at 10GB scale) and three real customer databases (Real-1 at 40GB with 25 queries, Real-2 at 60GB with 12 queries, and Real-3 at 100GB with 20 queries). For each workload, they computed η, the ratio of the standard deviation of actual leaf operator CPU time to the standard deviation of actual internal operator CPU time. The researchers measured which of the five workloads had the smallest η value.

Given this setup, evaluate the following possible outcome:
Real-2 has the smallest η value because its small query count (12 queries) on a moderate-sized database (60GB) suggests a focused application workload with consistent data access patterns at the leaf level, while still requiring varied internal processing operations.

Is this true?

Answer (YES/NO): NO